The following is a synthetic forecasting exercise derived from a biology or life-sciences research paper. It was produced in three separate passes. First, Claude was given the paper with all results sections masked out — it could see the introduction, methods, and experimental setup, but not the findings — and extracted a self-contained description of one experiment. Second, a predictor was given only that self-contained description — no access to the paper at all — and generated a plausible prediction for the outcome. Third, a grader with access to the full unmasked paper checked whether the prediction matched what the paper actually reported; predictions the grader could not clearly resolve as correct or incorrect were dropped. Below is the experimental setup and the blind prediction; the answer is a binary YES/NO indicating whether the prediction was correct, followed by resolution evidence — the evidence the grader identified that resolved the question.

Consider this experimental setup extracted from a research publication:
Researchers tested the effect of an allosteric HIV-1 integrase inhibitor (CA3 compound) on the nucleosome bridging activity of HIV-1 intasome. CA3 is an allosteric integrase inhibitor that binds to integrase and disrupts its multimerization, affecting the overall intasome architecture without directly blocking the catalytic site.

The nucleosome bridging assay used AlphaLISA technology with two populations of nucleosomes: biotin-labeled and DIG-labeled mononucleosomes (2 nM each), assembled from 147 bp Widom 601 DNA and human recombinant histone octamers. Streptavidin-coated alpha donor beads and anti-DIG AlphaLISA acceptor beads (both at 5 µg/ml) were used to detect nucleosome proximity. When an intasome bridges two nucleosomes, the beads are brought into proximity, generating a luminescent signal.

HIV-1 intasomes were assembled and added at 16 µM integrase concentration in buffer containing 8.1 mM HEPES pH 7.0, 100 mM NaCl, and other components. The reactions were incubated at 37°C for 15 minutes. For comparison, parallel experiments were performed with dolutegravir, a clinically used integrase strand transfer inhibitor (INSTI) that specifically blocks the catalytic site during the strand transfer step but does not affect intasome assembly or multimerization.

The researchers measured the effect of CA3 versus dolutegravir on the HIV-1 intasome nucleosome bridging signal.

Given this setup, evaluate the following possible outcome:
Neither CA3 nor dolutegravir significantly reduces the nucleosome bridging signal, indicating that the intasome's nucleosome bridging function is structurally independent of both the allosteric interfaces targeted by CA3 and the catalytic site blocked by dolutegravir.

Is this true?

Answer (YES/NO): NO